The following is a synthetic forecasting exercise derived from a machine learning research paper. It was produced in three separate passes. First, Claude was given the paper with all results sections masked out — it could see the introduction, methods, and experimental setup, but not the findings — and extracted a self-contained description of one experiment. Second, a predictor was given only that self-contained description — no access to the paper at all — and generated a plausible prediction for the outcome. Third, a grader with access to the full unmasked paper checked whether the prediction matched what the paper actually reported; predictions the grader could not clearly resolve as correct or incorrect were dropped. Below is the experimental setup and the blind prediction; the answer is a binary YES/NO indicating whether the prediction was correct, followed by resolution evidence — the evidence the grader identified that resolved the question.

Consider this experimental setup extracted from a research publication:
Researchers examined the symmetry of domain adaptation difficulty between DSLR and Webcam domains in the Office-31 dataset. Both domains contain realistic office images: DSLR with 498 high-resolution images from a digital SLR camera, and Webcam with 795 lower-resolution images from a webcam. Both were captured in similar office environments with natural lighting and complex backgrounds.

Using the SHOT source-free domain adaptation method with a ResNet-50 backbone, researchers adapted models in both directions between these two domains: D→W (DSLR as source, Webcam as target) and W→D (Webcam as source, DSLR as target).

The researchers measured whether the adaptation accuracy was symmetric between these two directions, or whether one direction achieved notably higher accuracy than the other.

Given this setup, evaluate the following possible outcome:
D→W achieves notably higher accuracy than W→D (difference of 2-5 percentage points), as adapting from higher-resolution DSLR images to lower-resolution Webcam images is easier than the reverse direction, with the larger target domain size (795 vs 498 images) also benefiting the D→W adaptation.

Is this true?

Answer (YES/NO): NO